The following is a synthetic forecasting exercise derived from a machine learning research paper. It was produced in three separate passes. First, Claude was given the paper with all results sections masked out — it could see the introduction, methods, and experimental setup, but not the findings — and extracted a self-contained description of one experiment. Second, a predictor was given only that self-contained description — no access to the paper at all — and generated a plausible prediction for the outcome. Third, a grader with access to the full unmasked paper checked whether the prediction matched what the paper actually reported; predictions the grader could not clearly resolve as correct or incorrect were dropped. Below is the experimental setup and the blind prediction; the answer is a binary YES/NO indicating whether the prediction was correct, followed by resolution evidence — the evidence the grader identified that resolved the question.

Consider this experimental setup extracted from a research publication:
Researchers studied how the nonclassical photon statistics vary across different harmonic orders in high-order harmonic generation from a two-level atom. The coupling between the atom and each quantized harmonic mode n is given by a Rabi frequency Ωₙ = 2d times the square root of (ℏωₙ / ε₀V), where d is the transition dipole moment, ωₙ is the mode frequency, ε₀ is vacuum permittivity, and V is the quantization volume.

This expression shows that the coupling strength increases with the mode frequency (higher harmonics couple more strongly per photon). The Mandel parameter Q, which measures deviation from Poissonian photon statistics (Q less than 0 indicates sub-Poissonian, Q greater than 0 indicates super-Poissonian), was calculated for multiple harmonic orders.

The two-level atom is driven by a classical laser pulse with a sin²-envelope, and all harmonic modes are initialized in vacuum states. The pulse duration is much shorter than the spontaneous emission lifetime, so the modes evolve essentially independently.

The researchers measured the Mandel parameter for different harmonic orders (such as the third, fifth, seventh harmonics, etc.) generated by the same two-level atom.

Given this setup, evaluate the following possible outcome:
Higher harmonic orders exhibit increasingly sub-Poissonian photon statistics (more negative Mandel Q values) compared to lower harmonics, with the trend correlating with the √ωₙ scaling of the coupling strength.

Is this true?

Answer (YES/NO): NO